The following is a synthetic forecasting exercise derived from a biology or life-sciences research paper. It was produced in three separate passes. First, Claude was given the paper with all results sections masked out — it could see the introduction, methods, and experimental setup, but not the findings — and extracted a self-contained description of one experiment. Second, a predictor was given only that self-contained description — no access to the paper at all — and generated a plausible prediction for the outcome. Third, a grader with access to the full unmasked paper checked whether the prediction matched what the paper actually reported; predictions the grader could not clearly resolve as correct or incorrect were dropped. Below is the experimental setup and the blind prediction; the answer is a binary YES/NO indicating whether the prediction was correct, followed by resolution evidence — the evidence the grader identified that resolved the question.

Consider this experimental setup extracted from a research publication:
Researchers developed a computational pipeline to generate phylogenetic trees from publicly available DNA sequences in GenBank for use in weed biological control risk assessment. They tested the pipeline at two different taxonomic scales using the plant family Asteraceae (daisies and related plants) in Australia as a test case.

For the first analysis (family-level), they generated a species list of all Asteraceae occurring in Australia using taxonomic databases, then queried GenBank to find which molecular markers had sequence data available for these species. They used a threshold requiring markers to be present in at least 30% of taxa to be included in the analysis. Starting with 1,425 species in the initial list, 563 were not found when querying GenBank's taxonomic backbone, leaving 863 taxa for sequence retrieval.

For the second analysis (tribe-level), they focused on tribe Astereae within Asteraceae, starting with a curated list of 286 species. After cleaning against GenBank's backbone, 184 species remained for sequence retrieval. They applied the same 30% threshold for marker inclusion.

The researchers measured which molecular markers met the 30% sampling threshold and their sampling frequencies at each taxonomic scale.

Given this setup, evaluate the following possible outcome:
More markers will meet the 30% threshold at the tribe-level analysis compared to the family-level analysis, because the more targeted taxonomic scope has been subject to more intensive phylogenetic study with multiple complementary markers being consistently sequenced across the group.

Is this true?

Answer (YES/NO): NO